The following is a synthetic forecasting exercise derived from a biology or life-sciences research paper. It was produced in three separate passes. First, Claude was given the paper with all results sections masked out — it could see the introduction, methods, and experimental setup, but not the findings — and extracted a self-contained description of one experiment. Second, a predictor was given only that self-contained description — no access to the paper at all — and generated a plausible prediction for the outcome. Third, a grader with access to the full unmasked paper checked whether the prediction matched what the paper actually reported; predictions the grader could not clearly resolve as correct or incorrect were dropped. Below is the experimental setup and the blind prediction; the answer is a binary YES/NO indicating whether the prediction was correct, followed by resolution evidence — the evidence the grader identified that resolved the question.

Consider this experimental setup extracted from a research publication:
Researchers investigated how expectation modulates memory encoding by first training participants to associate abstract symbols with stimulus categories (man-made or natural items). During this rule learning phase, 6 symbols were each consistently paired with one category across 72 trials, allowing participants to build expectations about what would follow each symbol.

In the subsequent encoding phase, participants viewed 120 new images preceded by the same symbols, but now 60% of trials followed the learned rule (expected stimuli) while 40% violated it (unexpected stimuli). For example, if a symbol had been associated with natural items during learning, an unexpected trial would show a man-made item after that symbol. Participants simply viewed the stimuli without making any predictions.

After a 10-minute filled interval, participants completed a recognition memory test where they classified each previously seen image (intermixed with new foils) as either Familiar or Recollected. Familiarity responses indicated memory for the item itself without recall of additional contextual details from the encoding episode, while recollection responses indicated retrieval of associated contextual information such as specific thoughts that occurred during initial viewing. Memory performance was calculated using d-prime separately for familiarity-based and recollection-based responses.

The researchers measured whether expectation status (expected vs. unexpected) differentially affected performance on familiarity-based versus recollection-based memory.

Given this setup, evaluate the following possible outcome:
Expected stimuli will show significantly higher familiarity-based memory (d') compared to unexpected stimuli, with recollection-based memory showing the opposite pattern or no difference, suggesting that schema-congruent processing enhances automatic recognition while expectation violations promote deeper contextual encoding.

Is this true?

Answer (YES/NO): YES